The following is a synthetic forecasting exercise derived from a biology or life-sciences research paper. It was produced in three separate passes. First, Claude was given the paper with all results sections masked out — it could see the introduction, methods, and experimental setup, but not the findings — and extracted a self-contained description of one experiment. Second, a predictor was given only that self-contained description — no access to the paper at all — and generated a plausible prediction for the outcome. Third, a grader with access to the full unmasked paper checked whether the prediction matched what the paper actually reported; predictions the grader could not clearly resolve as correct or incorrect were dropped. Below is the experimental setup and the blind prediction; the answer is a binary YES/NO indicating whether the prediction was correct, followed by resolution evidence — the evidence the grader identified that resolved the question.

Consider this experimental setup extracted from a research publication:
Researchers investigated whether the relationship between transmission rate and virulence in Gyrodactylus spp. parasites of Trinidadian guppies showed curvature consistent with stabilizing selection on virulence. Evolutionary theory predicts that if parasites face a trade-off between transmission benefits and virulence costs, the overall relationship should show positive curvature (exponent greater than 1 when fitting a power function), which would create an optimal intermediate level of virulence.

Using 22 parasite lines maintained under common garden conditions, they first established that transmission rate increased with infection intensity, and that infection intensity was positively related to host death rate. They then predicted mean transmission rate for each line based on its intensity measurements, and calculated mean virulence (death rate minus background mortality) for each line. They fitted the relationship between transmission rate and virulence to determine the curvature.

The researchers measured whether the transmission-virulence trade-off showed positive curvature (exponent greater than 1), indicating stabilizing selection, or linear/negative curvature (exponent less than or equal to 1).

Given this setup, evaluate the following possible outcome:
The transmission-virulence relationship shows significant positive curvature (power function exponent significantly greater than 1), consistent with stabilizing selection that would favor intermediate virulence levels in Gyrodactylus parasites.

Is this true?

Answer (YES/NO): YES